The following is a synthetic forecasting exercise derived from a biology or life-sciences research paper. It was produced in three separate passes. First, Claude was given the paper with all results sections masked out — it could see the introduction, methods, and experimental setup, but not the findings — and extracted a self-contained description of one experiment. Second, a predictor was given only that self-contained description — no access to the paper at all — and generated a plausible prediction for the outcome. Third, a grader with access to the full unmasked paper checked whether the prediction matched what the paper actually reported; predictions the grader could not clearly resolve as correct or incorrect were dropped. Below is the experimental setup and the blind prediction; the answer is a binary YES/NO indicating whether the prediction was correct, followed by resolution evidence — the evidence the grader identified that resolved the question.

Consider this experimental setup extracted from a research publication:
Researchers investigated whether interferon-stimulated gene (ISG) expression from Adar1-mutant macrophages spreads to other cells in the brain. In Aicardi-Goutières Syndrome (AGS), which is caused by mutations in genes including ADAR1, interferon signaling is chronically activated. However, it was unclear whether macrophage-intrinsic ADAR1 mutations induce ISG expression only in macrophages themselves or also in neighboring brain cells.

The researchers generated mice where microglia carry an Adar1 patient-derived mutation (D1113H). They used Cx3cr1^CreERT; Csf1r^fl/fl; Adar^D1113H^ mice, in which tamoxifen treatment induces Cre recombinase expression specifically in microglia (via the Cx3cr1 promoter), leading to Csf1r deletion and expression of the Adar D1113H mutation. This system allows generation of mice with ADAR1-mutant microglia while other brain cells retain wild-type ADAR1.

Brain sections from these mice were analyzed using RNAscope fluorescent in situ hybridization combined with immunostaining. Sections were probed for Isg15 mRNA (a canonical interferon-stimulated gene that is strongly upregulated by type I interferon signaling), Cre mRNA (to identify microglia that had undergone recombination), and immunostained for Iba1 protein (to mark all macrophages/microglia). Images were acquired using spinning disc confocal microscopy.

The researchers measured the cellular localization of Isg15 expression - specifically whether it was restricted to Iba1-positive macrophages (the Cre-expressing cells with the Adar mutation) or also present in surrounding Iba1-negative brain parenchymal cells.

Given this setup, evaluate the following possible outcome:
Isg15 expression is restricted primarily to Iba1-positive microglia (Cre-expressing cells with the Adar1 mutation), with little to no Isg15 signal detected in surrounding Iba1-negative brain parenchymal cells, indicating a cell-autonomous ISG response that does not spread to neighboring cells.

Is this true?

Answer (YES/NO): NO